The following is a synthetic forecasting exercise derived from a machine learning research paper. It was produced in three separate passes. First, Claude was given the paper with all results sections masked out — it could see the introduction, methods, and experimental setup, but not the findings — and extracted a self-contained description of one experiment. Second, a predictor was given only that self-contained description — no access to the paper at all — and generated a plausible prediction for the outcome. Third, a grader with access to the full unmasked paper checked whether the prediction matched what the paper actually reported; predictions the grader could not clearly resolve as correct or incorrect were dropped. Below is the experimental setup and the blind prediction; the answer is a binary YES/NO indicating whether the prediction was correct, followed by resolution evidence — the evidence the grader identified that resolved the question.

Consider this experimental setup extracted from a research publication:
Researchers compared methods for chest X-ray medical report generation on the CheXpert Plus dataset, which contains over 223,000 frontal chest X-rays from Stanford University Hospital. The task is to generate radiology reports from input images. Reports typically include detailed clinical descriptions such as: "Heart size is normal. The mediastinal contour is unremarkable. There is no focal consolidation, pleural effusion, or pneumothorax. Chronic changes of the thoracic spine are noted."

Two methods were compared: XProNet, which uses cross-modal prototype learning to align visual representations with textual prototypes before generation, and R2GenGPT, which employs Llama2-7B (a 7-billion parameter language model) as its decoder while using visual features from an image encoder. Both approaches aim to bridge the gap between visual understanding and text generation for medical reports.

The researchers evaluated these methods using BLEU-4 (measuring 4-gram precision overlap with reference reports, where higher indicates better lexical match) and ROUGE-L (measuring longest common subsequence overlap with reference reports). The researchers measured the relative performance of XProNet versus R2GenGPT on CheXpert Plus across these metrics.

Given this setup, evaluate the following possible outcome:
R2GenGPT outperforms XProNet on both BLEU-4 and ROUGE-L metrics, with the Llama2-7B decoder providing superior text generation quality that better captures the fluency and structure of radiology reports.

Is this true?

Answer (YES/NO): YES